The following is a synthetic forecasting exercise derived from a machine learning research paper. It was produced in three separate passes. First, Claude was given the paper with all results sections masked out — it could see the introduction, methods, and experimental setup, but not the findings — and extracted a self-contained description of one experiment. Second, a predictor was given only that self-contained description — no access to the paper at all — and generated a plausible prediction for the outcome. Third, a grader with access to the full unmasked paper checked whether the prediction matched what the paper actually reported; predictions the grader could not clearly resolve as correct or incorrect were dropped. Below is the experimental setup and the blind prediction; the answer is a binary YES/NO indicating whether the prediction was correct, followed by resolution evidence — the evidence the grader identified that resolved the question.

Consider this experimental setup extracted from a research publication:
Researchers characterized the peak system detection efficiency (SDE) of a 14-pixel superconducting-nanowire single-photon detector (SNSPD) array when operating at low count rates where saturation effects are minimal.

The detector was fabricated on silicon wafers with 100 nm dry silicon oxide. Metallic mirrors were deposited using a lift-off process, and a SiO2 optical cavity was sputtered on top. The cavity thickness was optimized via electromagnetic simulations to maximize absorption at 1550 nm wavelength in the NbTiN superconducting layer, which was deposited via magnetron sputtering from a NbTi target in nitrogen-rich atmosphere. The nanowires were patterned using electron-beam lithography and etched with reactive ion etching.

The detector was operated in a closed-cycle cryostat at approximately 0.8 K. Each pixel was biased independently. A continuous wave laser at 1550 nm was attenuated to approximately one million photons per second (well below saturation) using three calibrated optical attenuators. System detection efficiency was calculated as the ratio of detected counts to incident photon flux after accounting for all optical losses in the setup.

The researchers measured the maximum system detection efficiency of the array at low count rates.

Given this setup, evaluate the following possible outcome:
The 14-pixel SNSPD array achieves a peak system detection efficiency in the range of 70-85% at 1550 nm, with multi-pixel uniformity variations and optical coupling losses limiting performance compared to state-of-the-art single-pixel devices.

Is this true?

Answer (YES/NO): NO